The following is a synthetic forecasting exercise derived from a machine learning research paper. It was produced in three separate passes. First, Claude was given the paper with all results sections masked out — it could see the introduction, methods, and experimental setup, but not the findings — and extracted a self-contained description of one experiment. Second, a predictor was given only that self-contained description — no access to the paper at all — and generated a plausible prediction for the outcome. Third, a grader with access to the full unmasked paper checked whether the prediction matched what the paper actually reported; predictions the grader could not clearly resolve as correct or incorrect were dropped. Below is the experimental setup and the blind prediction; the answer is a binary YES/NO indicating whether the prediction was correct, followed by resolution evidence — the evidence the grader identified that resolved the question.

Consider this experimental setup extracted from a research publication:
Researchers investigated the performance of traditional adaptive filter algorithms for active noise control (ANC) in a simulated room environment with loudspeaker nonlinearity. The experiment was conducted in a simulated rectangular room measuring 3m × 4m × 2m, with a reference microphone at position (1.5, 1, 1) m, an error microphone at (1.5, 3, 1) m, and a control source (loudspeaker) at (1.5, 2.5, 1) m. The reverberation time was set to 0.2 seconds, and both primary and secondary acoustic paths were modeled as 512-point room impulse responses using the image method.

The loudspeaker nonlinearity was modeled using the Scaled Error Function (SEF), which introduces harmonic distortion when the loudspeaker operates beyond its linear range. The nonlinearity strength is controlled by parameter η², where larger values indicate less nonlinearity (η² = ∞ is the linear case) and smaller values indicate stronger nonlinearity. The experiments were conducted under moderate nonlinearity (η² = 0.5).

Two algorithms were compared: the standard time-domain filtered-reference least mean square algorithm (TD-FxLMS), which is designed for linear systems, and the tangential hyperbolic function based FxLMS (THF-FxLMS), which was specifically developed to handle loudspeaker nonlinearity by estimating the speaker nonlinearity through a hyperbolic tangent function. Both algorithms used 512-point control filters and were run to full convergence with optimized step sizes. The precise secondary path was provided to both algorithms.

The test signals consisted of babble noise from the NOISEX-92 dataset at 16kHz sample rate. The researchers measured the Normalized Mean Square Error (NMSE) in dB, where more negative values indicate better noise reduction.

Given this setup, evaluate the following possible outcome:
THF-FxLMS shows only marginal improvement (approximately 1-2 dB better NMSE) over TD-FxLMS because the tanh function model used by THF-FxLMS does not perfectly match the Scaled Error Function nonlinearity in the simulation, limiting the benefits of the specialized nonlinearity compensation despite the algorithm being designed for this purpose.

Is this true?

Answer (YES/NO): NO